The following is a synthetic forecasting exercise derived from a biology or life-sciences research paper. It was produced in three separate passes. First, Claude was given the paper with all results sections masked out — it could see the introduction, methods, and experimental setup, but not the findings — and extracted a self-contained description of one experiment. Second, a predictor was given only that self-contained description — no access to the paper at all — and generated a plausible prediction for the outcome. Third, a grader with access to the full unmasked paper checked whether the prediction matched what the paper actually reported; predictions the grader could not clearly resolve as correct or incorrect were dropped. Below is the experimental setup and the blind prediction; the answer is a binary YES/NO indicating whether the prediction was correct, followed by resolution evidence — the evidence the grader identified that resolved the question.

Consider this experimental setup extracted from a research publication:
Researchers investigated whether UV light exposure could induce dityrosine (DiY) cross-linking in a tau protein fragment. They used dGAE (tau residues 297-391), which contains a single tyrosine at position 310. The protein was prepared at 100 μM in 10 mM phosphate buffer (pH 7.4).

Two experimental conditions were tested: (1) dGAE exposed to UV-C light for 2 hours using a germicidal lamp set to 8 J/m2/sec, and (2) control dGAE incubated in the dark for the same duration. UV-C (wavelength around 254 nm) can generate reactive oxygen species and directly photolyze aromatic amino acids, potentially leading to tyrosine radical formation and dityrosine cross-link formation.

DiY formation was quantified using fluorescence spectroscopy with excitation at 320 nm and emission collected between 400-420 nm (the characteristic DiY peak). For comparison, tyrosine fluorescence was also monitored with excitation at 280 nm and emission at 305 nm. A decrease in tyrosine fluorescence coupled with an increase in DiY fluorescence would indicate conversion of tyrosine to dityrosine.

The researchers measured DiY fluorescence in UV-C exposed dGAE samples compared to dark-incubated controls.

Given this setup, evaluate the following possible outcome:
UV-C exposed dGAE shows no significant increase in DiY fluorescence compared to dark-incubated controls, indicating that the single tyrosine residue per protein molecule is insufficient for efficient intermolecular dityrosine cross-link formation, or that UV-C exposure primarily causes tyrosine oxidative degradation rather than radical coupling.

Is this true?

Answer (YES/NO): NO